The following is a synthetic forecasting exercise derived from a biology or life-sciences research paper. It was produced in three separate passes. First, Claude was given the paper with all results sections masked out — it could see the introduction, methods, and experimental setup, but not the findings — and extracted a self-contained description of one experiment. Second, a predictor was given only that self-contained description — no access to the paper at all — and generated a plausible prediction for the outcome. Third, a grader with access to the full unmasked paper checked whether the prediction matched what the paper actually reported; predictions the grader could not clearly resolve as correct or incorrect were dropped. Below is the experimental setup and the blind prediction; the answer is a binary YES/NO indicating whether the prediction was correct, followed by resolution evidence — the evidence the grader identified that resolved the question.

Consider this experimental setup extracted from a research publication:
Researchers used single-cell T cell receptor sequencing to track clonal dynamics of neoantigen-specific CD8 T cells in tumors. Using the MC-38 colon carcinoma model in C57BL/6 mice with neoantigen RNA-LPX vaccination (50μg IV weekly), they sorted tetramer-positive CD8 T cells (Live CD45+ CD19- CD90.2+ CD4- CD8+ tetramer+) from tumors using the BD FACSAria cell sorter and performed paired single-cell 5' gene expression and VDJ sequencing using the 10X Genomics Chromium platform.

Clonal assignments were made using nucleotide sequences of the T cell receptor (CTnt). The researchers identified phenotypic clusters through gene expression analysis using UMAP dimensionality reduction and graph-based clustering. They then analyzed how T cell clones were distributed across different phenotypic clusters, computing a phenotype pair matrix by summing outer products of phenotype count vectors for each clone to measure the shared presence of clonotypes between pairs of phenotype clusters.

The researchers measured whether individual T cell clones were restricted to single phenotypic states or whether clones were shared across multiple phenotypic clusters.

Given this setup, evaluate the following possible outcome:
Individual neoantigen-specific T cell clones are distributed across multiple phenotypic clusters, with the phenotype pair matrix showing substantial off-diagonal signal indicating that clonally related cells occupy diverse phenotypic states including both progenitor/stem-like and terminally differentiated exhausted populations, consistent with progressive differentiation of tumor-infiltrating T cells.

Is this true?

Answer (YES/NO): NO